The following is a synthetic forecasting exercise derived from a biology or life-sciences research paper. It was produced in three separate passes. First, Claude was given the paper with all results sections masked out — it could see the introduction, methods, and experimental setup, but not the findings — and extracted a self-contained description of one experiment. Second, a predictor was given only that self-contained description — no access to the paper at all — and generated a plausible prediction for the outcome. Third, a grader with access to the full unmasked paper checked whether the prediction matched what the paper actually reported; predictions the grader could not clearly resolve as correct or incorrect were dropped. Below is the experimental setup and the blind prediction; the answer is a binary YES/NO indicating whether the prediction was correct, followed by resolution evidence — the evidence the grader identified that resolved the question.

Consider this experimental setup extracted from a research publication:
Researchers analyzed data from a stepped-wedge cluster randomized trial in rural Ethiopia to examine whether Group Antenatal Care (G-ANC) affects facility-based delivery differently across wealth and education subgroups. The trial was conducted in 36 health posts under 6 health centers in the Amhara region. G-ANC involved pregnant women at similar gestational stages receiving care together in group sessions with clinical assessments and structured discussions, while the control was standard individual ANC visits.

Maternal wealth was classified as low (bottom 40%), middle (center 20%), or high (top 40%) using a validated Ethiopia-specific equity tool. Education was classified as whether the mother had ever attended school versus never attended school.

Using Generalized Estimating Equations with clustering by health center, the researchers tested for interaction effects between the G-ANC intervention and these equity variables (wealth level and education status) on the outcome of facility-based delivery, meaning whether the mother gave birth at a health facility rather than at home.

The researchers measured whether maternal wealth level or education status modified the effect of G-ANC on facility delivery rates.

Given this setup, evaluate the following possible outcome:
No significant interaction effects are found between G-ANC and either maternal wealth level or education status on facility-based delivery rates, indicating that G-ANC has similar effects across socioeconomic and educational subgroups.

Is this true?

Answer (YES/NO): YES